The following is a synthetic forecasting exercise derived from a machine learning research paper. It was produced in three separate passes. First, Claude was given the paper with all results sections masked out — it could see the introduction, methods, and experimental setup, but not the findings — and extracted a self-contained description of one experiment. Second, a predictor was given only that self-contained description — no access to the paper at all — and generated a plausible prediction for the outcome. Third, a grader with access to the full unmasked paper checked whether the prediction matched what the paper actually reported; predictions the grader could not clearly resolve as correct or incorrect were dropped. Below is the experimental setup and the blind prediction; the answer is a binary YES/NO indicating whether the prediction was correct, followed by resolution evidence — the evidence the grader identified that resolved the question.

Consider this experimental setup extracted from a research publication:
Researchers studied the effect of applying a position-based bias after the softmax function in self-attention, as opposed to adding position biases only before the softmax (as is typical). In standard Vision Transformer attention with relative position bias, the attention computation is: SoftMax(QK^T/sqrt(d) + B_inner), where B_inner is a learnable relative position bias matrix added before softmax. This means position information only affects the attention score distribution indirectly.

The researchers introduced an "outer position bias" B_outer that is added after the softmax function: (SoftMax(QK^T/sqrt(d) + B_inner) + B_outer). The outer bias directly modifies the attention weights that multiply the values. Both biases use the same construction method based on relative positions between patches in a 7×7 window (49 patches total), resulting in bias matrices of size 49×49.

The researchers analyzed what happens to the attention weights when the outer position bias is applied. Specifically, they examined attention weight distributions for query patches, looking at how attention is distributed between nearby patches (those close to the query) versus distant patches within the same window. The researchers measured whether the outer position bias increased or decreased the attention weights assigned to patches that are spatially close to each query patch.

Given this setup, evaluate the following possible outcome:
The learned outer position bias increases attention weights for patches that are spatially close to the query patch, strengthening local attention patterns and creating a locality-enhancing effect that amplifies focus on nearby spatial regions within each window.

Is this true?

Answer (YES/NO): NO